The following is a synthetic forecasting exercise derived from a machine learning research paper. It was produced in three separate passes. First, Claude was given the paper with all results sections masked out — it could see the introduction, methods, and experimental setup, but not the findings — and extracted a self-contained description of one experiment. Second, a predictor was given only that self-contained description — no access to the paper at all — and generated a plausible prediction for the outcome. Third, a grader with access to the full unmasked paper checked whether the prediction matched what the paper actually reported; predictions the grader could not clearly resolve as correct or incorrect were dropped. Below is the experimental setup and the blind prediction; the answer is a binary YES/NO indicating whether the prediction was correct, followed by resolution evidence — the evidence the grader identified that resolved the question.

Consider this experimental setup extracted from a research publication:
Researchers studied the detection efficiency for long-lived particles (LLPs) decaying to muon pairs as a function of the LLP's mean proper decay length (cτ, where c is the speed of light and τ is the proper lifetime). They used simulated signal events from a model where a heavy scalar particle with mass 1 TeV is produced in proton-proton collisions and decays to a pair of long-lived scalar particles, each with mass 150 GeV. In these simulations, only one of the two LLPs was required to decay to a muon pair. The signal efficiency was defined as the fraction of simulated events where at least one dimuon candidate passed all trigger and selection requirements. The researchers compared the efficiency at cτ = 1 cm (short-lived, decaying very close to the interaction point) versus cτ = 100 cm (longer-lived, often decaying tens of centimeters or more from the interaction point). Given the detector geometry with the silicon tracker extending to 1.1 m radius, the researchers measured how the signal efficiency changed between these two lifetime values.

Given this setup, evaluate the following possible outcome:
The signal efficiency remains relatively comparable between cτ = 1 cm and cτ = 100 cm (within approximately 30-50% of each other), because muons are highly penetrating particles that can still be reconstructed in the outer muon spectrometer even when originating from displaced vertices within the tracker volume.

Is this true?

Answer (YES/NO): NO